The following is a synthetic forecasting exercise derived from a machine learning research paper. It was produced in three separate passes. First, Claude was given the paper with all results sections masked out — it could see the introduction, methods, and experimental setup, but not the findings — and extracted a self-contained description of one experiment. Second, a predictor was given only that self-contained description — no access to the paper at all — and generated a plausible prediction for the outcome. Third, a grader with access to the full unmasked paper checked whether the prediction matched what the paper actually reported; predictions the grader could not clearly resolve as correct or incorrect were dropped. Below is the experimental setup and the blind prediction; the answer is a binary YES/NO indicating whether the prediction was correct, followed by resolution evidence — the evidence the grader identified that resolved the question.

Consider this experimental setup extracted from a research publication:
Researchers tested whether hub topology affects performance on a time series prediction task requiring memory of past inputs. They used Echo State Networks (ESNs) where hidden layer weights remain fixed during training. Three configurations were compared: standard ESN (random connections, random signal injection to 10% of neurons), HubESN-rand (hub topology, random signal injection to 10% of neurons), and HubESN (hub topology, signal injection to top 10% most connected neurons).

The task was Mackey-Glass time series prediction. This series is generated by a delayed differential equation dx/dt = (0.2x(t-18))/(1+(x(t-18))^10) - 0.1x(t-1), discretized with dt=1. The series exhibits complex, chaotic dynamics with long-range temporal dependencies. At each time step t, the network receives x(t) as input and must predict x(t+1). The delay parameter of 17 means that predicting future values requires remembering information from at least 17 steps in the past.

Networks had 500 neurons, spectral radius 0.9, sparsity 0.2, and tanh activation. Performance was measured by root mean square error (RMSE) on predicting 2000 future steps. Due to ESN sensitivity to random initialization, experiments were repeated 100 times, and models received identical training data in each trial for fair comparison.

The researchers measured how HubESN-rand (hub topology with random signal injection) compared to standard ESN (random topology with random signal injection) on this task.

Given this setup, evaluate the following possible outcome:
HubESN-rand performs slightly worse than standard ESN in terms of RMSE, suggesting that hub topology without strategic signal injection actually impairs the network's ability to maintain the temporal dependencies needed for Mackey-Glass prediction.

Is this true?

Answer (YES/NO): NO